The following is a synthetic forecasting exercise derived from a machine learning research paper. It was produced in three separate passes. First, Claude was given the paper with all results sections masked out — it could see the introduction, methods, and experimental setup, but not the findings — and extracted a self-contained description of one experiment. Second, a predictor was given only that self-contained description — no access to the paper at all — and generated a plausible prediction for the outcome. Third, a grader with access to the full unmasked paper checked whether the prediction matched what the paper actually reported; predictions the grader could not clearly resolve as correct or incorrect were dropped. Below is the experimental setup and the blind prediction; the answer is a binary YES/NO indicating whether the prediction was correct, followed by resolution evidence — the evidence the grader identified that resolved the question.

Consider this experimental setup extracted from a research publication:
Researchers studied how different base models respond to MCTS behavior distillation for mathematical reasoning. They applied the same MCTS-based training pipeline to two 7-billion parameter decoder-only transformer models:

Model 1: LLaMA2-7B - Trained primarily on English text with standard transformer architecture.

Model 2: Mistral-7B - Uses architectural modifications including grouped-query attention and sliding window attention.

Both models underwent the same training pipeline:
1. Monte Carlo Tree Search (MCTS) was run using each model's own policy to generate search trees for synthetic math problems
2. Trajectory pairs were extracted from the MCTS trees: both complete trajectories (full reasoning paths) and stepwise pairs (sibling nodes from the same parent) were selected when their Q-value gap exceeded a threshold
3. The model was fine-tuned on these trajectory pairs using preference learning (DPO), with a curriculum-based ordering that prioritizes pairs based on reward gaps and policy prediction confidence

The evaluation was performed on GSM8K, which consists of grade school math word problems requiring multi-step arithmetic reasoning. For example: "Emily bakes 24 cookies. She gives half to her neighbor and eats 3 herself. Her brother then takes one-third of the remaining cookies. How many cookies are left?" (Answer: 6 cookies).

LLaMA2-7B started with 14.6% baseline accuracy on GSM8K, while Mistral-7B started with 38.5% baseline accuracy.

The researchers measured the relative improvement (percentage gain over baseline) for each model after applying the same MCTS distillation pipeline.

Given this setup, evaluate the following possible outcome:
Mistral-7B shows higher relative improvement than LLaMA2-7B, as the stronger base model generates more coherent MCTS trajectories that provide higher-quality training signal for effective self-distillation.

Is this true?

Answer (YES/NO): NO